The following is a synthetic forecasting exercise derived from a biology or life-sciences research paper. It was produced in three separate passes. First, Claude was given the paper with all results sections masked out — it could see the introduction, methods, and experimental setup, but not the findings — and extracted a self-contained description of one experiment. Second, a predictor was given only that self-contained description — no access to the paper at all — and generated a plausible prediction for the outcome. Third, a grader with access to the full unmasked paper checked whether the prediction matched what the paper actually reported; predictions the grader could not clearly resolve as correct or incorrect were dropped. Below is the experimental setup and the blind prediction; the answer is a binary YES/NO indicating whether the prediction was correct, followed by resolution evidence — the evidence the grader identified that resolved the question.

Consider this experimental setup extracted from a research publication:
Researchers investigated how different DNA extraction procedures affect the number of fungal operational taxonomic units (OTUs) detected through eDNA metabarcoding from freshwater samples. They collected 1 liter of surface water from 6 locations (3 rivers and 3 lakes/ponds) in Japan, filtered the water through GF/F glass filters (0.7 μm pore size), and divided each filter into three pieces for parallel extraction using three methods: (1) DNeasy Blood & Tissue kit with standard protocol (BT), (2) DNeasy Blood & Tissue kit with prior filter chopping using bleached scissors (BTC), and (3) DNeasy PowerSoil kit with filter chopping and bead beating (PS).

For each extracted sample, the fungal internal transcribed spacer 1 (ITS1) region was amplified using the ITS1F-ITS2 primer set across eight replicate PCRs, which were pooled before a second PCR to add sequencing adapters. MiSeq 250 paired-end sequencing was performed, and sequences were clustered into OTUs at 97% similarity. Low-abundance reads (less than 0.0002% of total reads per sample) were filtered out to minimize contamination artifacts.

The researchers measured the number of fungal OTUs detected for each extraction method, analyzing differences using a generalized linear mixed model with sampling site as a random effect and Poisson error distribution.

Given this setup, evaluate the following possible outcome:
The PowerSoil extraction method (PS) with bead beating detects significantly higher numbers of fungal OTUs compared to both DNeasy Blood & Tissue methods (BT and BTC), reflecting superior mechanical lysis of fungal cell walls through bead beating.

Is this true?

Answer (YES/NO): NO